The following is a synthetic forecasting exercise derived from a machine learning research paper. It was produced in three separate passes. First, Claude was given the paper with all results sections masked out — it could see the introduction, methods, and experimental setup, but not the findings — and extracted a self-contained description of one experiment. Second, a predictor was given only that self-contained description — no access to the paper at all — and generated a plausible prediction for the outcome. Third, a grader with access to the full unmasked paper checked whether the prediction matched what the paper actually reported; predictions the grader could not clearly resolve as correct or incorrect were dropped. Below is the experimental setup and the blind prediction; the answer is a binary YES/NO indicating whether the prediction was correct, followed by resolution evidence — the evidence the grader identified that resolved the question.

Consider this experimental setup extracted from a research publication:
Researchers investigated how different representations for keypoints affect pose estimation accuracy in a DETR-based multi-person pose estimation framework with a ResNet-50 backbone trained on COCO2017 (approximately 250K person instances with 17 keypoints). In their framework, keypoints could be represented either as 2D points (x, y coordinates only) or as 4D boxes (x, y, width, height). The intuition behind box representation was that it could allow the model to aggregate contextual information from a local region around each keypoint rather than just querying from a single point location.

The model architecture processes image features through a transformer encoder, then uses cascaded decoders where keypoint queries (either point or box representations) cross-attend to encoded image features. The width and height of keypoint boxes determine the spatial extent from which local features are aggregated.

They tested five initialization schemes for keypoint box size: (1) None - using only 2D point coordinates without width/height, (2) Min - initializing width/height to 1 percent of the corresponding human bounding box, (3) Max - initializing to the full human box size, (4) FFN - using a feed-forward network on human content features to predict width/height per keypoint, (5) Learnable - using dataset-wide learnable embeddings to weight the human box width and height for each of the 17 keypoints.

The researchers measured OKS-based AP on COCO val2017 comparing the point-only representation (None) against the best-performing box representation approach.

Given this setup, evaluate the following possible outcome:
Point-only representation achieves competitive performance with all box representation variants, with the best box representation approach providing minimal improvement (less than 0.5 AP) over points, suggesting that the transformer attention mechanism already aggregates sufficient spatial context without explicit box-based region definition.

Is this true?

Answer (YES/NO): NO